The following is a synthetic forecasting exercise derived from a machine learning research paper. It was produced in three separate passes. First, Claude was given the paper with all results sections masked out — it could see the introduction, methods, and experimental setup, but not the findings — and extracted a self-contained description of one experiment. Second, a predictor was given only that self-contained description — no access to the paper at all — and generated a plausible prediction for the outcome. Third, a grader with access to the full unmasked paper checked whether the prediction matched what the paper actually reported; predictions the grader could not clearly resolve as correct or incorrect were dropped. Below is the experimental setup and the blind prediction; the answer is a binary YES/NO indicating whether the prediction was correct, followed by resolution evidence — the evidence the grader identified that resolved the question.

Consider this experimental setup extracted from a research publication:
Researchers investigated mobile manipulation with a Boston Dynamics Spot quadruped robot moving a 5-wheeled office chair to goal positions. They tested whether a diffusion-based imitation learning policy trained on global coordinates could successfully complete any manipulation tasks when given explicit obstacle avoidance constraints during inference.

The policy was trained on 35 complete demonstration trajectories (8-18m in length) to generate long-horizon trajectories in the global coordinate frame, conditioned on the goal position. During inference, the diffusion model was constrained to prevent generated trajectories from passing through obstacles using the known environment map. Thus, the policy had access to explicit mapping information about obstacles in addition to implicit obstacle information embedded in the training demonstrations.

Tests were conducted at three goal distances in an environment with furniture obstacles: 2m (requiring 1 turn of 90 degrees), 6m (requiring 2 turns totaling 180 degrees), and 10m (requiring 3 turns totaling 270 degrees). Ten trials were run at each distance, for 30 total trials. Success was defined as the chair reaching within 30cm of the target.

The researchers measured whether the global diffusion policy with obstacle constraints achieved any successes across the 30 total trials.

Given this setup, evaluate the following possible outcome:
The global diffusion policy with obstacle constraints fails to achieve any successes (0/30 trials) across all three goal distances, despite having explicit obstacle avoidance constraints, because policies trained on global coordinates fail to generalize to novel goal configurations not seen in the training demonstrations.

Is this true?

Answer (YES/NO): YES